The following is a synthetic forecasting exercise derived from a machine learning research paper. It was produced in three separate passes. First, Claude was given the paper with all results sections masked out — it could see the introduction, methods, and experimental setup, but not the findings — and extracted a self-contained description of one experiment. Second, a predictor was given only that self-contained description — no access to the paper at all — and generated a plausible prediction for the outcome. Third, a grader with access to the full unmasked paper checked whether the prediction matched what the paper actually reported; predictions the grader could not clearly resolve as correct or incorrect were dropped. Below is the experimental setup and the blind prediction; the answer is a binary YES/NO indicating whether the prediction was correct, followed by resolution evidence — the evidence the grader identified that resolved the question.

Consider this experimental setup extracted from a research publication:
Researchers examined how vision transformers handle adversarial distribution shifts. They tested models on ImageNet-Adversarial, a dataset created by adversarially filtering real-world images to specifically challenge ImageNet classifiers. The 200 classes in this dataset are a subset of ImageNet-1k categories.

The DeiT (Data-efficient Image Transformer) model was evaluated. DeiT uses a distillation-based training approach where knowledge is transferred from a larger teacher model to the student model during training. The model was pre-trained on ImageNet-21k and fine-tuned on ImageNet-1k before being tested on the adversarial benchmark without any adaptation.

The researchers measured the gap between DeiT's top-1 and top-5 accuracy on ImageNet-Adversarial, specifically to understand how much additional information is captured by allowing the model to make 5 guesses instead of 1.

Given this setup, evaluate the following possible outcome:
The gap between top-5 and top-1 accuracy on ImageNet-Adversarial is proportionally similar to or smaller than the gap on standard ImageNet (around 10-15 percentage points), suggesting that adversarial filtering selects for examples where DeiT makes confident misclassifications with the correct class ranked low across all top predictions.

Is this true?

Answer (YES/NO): YES